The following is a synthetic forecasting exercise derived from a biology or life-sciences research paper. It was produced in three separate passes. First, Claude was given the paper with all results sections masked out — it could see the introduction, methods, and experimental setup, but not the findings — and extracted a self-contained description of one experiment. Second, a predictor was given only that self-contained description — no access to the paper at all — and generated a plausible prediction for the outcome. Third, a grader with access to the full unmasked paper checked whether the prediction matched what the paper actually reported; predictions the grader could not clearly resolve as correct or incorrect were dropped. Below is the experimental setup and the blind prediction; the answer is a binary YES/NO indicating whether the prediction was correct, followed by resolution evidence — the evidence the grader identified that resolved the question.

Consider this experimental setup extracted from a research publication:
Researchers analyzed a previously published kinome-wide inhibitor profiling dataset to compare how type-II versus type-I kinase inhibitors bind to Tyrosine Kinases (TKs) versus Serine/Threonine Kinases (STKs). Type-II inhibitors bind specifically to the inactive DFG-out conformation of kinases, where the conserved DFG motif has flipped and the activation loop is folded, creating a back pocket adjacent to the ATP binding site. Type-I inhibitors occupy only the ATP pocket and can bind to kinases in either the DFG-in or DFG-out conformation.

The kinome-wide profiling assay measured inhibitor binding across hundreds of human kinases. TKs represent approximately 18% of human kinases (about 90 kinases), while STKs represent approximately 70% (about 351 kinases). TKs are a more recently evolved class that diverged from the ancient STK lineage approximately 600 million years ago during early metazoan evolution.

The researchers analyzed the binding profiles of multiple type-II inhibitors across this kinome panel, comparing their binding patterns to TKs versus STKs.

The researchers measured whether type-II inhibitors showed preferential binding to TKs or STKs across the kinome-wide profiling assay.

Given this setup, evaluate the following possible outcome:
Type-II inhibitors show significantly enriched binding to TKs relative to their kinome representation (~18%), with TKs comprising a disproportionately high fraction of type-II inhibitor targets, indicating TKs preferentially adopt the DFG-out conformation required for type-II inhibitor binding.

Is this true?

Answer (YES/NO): YES